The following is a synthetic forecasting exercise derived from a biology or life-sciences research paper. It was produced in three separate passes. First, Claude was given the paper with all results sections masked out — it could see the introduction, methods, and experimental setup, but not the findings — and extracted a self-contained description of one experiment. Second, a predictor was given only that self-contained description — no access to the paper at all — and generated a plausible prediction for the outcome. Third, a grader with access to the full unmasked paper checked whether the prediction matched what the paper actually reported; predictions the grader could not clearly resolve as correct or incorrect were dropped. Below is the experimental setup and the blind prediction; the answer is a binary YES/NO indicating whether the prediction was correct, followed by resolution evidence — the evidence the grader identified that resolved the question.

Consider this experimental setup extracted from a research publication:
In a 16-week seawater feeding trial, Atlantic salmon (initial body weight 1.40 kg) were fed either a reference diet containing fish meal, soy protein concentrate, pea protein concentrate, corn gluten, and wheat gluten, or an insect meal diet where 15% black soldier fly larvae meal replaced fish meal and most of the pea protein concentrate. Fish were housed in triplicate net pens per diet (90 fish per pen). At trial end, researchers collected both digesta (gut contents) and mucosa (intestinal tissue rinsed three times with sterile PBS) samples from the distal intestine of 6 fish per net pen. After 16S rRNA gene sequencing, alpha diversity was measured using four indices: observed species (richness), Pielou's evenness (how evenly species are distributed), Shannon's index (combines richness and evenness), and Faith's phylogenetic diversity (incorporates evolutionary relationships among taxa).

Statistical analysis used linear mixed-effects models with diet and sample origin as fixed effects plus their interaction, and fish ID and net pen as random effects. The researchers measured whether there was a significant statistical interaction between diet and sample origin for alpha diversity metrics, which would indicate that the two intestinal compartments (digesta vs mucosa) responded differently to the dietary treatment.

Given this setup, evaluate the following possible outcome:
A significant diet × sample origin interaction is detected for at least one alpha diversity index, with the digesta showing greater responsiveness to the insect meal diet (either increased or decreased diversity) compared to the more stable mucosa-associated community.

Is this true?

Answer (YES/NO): YES